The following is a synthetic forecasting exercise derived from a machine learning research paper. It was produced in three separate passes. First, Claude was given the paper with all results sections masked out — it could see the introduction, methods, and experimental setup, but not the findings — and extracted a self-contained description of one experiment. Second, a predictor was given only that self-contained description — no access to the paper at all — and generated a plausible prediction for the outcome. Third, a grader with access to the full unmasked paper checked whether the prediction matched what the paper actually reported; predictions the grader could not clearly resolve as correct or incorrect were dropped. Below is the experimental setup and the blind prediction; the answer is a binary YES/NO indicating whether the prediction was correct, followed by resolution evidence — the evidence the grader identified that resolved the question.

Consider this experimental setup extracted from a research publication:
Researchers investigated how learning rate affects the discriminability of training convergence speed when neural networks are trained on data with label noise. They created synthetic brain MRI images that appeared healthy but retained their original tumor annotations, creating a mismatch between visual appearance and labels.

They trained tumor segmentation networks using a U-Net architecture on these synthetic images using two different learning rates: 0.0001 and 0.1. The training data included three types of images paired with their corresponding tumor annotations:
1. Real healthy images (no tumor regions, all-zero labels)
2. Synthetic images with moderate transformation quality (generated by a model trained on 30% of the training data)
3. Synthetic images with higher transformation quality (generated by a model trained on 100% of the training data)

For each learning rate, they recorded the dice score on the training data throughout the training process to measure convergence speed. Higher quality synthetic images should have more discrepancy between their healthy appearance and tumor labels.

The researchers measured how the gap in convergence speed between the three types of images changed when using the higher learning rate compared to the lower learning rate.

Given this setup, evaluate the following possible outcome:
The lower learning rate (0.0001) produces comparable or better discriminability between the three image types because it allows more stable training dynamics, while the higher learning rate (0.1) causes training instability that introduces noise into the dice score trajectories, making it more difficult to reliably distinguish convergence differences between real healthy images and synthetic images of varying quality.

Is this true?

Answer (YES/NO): NO